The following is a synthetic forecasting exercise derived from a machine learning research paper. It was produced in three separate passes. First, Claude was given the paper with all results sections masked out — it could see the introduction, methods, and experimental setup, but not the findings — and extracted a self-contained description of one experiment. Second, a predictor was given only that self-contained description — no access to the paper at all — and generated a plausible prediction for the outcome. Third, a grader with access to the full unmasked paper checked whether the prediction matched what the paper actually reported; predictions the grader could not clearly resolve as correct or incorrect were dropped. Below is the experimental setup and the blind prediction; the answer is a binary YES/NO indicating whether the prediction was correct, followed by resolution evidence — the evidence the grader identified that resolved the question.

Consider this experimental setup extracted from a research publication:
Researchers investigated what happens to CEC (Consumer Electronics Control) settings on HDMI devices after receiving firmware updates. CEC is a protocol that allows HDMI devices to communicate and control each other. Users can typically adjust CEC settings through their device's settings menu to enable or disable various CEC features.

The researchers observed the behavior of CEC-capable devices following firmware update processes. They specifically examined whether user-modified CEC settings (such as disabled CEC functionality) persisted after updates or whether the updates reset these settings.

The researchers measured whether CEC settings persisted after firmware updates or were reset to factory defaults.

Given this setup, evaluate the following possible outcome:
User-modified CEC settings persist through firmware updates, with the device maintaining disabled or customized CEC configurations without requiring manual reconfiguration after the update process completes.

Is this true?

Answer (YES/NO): NO